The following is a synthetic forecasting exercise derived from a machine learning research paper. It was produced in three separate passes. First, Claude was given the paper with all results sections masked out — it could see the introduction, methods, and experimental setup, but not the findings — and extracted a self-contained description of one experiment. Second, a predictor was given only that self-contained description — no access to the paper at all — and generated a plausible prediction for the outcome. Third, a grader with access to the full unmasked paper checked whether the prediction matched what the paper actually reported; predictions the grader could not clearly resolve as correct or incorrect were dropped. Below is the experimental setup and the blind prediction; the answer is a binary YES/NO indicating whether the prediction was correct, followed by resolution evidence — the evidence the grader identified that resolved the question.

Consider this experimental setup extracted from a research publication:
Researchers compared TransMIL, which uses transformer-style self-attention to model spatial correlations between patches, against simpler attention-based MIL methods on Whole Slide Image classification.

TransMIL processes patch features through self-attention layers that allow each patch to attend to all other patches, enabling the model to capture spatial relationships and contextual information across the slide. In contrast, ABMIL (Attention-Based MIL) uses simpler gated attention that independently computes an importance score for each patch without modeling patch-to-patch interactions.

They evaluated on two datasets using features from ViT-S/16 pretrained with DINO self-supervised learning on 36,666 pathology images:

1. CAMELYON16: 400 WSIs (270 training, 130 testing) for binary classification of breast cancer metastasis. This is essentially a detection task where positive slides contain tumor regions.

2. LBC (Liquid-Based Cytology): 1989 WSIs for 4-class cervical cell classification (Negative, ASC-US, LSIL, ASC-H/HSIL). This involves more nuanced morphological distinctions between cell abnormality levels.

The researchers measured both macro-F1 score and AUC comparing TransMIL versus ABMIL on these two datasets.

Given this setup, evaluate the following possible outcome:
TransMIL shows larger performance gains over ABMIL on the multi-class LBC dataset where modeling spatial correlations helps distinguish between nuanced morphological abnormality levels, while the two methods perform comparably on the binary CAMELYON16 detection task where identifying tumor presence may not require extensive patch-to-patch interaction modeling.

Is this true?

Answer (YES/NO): NO